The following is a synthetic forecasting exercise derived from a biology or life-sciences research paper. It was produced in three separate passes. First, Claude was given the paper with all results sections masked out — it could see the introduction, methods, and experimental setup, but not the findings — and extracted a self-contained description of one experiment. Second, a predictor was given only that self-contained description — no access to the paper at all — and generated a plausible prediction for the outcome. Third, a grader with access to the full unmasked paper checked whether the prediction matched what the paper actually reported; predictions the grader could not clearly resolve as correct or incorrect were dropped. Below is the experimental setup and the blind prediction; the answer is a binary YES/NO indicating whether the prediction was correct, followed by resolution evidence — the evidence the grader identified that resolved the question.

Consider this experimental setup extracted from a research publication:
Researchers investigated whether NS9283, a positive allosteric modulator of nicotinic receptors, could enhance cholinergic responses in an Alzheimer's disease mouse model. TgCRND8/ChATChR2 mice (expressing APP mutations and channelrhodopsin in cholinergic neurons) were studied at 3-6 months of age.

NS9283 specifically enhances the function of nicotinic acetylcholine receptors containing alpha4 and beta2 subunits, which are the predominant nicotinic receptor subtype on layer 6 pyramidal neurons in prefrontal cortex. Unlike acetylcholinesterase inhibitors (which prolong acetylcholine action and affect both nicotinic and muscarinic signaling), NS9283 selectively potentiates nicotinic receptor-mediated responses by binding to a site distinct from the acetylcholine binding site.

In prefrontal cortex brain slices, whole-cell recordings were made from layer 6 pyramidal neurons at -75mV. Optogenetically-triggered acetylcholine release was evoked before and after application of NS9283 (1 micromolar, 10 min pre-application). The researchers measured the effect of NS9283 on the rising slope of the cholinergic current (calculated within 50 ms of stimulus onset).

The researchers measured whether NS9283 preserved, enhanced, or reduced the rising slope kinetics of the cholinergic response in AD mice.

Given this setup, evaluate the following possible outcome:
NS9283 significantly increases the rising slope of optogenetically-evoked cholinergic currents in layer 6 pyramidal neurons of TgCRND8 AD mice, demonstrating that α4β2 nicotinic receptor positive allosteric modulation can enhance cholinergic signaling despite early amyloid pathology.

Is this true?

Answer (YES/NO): YES